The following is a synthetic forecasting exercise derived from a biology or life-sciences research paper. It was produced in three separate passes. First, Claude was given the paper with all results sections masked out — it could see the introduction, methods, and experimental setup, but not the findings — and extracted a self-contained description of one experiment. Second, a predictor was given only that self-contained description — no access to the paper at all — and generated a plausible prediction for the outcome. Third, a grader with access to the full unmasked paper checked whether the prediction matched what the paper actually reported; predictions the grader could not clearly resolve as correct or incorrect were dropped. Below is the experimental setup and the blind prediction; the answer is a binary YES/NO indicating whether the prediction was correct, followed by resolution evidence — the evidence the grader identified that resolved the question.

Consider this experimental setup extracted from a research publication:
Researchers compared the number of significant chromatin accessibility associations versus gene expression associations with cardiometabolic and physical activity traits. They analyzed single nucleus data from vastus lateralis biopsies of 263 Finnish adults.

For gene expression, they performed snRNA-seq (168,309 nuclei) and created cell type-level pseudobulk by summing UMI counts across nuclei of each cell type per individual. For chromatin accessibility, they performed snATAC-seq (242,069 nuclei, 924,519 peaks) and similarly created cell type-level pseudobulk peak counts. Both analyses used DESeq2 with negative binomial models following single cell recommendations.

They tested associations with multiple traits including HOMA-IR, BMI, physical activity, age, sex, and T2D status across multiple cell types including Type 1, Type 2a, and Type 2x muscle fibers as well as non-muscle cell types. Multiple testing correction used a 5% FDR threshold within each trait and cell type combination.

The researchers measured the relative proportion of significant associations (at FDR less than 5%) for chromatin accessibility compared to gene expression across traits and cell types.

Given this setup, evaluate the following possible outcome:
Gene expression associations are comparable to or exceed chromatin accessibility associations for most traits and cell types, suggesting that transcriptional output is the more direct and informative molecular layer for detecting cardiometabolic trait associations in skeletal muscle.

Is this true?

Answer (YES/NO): YES